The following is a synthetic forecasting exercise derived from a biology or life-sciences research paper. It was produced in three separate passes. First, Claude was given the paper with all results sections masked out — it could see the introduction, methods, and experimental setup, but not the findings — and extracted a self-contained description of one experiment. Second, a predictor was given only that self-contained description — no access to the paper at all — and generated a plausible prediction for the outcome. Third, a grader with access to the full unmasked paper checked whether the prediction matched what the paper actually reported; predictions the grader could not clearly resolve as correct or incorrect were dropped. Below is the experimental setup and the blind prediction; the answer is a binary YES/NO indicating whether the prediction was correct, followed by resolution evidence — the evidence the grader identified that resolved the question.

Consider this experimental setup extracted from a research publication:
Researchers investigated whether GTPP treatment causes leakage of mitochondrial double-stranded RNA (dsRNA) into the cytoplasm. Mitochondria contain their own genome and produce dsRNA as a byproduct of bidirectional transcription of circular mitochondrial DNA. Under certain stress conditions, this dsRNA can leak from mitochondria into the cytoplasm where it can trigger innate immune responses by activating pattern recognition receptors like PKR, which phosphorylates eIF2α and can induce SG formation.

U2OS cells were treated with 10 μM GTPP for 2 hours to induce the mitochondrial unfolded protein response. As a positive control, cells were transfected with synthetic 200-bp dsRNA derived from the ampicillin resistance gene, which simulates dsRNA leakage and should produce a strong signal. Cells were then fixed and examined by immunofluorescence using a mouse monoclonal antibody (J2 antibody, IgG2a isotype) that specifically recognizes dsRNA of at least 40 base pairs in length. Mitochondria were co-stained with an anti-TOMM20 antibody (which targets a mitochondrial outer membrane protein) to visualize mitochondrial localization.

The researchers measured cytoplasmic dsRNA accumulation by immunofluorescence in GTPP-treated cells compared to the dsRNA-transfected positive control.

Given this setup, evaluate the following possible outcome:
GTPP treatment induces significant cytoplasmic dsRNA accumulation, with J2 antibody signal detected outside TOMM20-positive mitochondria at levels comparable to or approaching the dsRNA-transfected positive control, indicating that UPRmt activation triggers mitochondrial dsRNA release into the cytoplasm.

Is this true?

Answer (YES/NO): NO